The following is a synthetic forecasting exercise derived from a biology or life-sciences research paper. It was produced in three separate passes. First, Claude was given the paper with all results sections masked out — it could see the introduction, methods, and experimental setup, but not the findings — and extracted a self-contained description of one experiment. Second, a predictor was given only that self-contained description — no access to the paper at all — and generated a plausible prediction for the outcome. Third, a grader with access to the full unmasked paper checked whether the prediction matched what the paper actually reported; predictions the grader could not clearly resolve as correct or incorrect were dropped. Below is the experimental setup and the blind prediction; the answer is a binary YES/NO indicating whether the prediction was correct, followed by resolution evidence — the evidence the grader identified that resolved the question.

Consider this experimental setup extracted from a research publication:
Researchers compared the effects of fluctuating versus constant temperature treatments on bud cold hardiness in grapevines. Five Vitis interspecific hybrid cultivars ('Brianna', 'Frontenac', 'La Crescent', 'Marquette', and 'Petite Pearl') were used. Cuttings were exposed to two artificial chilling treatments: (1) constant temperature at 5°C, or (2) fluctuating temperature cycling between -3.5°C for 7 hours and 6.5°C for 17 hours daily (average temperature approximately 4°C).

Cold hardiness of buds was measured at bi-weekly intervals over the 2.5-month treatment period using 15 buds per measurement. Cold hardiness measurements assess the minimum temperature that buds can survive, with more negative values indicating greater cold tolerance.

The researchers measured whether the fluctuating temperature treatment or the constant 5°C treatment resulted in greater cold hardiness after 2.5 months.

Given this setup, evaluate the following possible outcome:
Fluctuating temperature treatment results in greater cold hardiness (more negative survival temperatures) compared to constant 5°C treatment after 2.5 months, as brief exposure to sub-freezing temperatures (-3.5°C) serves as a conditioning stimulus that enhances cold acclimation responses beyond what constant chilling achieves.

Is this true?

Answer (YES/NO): YES